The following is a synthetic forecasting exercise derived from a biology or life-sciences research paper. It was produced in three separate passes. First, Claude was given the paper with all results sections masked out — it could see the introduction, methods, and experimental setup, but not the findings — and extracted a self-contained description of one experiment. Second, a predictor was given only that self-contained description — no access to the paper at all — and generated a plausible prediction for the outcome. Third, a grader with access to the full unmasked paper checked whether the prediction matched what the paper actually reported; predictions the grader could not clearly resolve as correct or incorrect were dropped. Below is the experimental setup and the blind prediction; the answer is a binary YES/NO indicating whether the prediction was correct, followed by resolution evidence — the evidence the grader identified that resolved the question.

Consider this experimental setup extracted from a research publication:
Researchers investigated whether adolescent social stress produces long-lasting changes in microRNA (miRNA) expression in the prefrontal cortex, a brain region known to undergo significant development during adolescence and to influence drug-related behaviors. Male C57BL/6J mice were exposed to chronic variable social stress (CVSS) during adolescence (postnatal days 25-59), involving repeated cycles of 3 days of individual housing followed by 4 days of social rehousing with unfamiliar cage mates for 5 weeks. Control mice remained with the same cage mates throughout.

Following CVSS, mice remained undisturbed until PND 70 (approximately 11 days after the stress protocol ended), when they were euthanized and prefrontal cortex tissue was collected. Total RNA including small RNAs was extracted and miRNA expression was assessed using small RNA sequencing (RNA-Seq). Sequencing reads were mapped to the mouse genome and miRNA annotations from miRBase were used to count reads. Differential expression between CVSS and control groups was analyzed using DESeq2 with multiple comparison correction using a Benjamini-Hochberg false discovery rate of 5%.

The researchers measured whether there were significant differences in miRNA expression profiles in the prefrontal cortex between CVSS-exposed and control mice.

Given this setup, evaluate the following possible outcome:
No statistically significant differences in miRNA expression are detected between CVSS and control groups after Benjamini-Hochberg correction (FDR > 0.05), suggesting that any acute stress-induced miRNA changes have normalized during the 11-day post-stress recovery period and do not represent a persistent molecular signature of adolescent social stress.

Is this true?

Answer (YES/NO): NO